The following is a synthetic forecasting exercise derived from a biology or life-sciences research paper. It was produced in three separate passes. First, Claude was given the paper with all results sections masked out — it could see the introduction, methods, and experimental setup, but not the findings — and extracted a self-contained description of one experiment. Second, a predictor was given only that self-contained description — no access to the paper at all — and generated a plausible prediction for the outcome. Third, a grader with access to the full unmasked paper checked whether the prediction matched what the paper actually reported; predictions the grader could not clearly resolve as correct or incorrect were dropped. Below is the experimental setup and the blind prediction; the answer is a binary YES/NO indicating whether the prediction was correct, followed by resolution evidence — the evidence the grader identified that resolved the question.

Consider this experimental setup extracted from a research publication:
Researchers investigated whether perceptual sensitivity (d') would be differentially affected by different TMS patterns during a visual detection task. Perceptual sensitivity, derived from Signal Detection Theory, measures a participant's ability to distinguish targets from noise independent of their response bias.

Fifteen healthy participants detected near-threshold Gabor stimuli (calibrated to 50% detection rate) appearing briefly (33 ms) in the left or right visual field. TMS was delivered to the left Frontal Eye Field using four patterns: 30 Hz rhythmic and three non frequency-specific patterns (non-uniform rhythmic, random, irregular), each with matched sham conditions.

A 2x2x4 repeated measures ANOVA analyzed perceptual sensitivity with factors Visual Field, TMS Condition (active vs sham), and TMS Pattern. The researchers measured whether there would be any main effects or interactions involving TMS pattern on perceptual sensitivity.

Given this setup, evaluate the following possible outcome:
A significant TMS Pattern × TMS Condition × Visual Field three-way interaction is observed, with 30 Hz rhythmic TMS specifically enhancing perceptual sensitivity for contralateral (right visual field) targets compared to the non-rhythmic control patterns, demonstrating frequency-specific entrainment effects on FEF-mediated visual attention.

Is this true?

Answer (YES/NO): NO